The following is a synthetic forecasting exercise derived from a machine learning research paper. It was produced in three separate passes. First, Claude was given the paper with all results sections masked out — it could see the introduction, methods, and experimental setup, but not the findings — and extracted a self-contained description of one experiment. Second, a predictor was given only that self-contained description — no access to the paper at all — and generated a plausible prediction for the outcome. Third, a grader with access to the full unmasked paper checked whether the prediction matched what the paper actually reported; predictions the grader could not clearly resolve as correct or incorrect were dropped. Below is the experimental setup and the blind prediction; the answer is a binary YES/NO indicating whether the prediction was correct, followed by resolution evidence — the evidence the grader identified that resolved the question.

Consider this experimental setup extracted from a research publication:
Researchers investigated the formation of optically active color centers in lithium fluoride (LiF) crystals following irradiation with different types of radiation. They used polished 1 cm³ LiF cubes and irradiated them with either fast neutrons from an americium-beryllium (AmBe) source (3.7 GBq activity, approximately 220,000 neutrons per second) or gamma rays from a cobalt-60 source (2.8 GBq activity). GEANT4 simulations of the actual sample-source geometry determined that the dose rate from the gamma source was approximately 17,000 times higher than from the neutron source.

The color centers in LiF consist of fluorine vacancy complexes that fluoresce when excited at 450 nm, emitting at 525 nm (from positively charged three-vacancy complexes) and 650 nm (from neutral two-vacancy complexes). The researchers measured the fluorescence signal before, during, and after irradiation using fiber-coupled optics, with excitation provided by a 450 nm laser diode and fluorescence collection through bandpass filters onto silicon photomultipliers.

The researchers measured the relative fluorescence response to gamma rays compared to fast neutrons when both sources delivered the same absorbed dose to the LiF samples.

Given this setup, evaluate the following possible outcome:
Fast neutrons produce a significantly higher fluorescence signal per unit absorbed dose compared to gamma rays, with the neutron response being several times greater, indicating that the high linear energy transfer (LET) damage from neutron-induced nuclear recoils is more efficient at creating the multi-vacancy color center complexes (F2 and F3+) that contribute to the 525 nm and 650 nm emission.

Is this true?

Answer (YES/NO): YES